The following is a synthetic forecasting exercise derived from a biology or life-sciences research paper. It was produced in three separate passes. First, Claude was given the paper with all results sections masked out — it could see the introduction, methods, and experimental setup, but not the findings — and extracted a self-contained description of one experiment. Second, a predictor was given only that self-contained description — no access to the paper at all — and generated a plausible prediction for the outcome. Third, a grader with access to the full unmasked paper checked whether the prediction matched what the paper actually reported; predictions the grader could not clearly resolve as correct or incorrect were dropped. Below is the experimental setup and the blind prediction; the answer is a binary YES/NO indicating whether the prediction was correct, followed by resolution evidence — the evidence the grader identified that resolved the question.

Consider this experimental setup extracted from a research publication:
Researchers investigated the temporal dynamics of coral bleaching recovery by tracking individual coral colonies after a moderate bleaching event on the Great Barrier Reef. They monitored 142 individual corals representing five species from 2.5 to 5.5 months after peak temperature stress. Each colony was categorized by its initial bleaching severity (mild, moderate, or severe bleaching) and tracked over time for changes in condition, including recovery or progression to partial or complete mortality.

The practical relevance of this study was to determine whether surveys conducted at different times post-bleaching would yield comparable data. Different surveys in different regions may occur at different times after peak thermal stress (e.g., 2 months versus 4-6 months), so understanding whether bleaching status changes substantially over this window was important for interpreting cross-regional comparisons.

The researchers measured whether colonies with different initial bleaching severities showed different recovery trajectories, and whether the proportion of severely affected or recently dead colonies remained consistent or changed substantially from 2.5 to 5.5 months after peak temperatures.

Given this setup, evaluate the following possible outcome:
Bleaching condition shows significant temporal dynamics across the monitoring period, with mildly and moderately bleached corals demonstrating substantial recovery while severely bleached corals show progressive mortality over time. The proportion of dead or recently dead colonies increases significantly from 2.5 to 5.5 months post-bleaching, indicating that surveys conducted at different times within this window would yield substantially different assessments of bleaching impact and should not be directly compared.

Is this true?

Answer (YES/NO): NO